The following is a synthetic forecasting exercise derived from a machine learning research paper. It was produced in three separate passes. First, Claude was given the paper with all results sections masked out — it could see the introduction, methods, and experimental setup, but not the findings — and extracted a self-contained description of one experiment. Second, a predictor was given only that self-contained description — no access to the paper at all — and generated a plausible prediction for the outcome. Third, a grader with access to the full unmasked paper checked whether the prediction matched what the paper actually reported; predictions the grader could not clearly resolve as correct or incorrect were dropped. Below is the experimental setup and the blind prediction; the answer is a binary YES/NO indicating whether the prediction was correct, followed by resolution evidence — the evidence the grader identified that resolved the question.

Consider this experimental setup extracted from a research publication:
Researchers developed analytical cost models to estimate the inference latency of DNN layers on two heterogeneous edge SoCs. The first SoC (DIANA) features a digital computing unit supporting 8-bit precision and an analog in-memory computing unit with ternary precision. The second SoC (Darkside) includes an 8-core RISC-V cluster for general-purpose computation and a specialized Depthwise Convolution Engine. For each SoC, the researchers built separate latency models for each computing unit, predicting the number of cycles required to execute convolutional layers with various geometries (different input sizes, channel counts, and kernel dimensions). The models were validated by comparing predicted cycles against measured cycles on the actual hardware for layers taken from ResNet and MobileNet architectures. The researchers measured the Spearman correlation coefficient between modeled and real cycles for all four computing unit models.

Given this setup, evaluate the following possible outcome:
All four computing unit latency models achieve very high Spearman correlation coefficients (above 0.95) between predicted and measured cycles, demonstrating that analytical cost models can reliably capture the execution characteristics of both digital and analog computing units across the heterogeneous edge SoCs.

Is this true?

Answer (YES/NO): NO